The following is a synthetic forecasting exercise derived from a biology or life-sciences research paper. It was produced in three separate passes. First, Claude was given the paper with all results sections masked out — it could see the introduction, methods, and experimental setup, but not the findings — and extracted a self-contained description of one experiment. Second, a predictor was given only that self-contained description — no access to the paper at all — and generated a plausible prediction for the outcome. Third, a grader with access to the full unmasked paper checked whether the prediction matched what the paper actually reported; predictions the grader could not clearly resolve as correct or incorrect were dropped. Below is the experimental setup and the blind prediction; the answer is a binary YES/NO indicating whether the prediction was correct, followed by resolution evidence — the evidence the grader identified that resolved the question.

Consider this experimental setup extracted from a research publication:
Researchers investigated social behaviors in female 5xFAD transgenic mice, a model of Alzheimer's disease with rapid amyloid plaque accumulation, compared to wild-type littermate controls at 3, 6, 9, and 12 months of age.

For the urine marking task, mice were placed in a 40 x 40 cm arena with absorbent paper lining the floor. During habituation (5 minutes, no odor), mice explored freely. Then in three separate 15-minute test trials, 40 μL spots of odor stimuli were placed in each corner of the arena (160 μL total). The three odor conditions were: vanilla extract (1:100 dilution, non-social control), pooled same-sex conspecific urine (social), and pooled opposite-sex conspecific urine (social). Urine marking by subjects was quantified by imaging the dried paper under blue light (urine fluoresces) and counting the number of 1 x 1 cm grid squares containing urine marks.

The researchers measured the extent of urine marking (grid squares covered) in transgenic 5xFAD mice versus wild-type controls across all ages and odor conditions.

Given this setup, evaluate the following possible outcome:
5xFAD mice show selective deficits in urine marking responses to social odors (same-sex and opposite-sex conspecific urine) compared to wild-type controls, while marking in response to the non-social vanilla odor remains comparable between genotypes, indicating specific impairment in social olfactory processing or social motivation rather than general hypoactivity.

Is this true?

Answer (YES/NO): NO